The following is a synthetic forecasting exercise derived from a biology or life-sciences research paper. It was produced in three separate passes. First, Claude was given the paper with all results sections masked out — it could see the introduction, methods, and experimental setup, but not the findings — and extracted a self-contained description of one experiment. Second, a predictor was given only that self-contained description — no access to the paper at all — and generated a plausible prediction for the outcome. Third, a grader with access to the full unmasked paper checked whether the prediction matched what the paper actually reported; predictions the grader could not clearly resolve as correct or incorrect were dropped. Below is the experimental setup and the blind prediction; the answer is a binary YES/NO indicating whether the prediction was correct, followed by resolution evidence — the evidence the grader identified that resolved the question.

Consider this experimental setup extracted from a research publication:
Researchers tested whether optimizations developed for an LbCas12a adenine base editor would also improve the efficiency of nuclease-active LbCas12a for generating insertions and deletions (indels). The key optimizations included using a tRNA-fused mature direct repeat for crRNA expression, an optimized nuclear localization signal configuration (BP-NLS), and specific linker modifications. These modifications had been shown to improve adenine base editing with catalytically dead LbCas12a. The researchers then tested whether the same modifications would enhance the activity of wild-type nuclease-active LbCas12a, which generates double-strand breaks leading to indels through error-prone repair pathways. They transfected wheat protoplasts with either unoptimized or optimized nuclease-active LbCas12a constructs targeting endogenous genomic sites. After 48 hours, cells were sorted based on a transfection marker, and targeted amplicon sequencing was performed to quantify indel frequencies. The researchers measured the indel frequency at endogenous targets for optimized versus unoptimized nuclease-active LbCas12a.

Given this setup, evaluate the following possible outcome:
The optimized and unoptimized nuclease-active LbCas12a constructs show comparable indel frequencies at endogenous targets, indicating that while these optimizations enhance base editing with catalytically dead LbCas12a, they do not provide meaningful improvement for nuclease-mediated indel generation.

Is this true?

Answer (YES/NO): NO